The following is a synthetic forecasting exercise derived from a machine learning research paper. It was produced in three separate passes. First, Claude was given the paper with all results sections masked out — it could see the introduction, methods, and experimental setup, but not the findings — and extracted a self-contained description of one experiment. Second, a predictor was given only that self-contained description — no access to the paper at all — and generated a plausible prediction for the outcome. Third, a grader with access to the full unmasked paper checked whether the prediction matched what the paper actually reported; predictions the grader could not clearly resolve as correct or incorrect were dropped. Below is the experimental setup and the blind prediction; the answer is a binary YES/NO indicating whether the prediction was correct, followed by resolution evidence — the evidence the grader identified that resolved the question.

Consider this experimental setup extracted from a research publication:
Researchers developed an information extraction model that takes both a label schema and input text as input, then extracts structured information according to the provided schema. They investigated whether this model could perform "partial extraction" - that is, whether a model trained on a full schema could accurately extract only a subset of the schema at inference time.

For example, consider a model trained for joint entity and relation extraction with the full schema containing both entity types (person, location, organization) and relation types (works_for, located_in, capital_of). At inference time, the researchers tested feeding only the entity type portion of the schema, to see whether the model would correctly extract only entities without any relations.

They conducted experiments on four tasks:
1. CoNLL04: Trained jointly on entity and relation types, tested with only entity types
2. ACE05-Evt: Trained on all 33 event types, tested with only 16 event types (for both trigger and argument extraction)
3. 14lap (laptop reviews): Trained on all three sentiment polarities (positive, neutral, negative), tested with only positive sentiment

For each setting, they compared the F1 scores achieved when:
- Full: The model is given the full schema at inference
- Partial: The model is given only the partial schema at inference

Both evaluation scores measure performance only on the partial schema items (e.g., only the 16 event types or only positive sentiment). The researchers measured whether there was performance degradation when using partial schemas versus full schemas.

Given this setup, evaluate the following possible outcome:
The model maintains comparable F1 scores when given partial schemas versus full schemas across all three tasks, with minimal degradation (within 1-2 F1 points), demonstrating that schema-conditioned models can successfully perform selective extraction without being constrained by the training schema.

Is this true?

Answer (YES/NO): YES